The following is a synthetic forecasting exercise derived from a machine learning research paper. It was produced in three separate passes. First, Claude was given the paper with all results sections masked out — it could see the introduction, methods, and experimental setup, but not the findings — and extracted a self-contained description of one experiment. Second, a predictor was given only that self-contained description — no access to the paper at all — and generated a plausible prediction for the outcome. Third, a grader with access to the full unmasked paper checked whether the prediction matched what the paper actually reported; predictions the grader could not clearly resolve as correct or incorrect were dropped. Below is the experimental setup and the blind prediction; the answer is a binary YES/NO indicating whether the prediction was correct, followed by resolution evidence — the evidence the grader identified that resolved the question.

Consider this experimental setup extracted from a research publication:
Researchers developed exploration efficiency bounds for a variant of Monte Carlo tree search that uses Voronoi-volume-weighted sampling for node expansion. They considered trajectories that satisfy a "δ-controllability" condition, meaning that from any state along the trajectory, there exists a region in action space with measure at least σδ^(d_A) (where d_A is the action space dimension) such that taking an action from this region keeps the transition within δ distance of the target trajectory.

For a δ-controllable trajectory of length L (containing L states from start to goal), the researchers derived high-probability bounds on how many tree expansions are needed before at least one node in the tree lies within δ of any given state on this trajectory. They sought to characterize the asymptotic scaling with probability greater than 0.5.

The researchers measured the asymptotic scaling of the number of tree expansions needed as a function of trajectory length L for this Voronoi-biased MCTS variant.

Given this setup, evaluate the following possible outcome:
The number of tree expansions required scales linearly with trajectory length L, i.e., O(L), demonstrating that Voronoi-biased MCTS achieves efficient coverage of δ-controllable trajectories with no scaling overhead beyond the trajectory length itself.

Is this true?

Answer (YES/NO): NO